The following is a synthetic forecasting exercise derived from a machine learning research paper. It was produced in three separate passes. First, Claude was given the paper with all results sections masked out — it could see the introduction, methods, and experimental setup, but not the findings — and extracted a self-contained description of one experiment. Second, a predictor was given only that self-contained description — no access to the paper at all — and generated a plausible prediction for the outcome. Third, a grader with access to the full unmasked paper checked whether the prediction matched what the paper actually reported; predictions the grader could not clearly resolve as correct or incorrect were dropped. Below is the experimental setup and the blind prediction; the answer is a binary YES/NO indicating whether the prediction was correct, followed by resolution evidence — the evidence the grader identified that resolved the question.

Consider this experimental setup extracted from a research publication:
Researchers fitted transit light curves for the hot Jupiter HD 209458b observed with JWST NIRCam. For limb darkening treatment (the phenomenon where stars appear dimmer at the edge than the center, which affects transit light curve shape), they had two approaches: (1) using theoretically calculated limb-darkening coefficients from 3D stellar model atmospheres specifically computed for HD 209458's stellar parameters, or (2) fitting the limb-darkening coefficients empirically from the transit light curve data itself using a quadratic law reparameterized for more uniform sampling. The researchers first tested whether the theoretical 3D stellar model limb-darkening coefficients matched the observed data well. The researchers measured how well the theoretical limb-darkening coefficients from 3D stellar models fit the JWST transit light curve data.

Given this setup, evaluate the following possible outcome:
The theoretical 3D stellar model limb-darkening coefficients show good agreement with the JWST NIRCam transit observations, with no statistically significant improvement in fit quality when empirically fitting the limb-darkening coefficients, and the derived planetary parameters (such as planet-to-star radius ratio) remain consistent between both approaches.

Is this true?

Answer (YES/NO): NO